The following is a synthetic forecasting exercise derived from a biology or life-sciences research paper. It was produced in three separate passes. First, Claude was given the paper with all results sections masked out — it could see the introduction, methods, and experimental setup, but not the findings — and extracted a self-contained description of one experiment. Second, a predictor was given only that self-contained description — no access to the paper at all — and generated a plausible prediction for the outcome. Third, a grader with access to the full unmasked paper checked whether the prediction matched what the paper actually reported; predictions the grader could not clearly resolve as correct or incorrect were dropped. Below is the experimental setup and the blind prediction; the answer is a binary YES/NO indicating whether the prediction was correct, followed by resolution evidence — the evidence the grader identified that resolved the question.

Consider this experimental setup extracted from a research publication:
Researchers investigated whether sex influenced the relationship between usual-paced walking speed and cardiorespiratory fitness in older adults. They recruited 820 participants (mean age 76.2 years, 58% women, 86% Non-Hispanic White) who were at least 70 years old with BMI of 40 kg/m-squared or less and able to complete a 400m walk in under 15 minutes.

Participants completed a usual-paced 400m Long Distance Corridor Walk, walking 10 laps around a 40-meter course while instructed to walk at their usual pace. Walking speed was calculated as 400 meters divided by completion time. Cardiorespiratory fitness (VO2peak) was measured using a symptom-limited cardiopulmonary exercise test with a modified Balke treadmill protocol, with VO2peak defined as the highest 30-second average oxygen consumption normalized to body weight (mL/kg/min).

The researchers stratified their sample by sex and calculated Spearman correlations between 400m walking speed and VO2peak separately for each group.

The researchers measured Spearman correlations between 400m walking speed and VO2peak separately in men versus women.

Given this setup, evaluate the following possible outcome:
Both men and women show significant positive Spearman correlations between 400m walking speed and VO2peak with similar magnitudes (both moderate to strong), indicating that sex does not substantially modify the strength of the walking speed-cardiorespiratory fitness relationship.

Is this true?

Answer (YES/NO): YES